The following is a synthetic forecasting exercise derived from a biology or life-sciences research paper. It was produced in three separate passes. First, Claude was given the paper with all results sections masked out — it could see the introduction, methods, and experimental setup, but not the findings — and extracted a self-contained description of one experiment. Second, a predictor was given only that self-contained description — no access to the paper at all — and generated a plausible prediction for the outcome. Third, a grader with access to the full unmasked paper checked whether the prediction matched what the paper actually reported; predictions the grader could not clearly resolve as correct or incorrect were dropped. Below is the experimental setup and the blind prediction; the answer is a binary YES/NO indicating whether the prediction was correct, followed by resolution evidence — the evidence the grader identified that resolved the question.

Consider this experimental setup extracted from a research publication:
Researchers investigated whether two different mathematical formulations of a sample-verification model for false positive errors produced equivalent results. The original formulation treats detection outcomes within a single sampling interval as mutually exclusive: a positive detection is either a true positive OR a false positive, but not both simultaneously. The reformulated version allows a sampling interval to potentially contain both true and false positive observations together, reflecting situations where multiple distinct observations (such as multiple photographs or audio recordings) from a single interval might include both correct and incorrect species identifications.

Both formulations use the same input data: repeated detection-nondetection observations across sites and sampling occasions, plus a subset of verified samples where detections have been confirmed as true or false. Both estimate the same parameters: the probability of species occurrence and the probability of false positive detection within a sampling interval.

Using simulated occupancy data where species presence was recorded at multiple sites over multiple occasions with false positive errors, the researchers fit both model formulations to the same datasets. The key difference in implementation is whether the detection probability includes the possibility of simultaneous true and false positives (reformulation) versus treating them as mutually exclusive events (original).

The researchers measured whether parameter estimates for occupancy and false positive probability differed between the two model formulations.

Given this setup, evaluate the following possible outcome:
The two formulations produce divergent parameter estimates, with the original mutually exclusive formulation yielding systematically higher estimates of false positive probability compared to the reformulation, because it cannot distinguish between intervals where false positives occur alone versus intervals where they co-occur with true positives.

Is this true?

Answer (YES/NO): NO